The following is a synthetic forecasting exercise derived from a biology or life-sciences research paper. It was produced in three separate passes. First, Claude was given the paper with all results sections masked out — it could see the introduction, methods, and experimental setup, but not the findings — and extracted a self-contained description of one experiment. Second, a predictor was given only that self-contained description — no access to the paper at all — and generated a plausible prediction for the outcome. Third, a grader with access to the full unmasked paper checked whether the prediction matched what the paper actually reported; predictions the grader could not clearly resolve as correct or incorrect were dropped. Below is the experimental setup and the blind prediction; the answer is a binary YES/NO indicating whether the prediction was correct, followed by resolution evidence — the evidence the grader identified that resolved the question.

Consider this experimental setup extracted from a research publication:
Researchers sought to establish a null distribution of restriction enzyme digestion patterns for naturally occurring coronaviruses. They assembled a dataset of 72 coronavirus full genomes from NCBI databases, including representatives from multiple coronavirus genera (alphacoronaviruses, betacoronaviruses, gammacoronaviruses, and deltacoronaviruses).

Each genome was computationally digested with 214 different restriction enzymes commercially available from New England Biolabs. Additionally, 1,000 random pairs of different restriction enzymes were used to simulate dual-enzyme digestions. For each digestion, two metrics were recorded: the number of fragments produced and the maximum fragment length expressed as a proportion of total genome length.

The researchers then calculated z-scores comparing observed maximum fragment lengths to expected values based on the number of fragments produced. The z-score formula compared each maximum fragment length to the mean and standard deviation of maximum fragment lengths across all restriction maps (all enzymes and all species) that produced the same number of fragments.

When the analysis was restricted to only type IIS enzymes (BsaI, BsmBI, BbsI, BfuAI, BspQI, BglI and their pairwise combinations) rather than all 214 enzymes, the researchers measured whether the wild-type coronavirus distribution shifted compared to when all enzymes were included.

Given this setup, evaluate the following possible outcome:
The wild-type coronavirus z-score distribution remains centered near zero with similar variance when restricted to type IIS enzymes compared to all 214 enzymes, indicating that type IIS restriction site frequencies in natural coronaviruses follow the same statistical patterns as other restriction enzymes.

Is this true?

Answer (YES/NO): NO